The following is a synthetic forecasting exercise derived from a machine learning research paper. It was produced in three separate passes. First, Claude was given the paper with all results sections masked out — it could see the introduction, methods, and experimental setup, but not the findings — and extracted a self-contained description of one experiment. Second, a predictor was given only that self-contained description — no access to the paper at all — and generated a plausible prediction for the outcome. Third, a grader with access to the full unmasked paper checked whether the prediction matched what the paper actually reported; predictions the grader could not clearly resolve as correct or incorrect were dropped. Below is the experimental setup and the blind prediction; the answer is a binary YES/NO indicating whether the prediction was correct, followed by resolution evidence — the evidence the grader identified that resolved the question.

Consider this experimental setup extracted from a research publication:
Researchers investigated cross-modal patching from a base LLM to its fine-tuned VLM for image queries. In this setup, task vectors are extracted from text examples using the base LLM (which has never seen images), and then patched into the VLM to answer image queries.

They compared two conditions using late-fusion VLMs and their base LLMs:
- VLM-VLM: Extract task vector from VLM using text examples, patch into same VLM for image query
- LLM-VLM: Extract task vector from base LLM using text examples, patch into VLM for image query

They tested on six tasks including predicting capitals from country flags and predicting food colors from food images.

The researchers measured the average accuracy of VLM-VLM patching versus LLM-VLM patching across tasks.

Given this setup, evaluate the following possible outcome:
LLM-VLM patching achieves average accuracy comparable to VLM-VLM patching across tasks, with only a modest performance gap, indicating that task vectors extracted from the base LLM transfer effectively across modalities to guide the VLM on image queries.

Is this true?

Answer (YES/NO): NO